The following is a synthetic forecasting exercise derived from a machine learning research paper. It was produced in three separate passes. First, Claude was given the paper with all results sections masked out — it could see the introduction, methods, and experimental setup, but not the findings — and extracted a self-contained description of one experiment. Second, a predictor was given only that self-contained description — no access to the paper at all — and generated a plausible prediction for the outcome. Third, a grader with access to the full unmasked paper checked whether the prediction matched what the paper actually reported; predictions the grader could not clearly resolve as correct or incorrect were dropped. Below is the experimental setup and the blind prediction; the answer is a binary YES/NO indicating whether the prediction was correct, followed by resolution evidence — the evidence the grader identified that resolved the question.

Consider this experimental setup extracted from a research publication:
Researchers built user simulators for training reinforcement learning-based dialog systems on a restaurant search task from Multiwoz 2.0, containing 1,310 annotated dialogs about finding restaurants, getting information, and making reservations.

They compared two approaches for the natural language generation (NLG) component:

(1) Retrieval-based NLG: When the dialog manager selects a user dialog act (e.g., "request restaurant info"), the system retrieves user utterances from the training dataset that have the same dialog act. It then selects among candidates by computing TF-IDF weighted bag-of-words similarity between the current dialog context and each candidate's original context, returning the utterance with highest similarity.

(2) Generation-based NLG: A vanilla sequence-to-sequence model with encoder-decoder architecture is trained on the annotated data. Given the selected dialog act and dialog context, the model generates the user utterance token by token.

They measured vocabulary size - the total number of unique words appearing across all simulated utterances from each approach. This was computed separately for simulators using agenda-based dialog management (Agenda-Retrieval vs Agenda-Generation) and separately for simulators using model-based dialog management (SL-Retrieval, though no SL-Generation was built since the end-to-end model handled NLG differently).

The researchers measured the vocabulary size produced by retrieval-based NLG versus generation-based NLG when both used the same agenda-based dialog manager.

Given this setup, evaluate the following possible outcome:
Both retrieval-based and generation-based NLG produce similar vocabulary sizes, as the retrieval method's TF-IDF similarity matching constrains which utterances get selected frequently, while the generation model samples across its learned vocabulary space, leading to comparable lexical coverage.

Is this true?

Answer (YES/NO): NO